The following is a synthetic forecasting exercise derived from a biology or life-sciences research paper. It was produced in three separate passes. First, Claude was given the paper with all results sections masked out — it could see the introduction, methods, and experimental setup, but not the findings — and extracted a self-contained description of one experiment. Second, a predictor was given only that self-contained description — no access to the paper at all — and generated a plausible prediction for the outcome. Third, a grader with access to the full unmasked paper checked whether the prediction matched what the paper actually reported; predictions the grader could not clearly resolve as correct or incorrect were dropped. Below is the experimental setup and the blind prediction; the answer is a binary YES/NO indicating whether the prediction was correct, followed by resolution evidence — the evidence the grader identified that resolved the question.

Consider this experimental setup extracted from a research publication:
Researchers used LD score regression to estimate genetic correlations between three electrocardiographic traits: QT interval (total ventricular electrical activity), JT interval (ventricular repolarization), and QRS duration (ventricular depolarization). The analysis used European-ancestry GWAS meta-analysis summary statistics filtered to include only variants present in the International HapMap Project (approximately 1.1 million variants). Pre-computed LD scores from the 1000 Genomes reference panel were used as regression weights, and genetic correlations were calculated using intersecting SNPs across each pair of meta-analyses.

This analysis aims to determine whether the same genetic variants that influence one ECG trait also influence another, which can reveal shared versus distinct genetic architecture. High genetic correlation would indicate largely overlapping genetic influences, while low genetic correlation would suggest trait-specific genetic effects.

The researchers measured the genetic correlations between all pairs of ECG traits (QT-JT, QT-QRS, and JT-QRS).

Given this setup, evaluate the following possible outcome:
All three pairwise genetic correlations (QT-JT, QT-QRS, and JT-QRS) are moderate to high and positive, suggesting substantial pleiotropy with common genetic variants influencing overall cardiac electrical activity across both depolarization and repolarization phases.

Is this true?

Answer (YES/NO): NO